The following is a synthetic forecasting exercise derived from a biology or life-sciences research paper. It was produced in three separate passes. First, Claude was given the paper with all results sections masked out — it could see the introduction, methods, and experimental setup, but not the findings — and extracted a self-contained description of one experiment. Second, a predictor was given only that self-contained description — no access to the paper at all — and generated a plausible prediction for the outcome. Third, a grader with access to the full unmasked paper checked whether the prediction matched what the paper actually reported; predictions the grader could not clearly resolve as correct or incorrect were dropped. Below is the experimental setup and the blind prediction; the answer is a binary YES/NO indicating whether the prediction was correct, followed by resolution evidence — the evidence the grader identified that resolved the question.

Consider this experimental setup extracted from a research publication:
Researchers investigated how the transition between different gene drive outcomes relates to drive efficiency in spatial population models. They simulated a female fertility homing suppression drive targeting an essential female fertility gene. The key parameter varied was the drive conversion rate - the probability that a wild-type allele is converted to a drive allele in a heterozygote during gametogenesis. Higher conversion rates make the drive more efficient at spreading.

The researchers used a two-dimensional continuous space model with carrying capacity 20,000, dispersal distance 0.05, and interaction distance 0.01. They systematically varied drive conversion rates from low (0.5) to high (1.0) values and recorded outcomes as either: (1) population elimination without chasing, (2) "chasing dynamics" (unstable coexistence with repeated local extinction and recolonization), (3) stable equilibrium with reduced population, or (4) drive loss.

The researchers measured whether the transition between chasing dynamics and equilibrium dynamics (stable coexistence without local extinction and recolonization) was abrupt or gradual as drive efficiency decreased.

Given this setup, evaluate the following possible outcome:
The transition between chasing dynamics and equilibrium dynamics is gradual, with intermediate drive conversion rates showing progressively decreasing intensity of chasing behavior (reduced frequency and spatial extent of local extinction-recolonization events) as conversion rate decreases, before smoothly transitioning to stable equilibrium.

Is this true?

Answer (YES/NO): YES